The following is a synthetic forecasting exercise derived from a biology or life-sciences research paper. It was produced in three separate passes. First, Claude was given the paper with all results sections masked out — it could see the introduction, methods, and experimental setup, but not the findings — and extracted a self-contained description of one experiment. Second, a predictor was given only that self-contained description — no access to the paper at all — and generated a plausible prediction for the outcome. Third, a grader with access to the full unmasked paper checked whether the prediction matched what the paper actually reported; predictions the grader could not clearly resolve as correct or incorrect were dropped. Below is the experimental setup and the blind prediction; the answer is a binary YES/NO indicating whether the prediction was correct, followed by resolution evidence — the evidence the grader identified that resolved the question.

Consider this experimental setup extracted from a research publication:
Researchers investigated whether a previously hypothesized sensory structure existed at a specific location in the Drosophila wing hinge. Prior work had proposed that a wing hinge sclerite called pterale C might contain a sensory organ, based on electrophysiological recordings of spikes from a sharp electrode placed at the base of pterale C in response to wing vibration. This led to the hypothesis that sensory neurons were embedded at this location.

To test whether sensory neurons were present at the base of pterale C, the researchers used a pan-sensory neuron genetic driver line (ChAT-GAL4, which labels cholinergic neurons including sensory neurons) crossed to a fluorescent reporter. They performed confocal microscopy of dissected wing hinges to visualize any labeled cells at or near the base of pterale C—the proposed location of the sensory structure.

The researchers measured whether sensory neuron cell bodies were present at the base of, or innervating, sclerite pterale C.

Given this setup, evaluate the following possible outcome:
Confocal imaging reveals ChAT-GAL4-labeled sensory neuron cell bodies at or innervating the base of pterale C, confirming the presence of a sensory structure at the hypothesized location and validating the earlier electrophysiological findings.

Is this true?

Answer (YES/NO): NO